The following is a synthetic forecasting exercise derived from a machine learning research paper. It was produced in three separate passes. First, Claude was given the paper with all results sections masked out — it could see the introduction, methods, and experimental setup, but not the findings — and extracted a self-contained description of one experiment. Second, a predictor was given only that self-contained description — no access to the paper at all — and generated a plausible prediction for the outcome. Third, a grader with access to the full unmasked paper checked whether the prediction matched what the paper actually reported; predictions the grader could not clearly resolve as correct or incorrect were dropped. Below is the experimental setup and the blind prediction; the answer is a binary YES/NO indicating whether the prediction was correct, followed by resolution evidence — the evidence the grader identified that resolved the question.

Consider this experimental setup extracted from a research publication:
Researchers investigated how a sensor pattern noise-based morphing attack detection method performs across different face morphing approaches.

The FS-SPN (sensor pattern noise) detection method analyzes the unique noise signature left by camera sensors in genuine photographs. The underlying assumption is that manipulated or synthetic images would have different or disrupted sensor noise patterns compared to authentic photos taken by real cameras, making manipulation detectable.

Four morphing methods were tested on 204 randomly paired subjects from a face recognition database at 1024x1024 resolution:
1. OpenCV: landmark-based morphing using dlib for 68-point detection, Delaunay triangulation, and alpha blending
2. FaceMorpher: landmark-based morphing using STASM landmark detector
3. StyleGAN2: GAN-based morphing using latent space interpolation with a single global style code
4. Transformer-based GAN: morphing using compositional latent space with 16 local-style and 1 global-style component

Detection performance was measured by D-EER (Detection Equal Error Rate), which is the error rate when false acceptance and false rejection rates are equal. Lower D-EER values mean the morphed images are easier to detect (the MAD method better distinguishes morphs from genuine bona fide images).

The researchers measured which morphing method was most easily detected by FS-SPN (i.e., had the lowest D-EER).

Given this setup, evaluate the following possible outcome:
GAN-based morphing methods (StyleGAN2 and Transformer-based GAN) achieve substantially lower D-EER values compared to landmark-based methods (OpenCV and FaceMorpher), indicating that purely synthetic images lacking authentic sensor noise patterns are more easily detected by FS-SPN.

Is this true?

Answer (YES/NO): NO